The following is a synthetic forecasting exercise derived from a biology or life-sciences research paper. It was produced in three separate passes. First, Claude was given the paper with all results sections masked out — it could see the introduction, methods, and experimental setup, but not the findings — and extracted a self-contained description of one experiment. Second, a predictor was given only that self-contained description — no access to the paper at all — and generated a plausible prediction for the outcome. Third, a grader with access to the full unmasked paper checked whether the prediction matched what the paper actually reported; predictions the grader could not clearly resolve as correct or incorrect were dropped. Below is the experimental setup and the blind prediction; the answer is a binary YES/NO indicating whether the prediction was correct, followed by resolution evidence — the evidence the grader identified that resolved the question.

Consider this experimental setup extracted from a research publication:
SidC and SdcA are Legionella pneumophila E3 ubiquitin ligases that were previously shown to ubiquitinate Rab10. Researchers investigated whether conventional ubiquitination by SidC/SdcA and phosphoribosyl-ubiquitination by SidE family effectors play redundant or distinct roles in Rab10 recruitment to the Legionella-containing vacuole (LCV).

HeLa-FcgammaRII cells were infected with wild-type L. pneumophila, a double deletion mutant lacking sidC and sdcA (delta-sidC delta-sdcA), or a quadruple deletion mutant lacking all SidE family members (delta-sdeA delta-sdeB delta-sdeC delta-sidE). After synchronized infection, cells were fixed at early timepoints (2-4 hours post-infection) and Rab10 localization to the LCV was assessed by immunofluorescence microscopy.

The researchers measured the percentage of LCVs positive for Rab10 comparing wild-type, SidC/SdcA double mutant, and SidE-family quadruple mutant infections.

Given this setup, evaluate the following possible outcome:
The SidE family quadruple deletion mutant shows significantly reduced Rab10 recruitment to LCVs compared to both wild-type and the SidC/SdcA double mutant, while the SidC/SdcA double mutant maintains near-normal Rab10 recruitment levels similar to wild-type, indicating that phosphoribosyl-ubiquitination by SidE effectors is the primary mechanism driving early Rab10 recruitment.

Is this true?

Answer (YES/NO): NO